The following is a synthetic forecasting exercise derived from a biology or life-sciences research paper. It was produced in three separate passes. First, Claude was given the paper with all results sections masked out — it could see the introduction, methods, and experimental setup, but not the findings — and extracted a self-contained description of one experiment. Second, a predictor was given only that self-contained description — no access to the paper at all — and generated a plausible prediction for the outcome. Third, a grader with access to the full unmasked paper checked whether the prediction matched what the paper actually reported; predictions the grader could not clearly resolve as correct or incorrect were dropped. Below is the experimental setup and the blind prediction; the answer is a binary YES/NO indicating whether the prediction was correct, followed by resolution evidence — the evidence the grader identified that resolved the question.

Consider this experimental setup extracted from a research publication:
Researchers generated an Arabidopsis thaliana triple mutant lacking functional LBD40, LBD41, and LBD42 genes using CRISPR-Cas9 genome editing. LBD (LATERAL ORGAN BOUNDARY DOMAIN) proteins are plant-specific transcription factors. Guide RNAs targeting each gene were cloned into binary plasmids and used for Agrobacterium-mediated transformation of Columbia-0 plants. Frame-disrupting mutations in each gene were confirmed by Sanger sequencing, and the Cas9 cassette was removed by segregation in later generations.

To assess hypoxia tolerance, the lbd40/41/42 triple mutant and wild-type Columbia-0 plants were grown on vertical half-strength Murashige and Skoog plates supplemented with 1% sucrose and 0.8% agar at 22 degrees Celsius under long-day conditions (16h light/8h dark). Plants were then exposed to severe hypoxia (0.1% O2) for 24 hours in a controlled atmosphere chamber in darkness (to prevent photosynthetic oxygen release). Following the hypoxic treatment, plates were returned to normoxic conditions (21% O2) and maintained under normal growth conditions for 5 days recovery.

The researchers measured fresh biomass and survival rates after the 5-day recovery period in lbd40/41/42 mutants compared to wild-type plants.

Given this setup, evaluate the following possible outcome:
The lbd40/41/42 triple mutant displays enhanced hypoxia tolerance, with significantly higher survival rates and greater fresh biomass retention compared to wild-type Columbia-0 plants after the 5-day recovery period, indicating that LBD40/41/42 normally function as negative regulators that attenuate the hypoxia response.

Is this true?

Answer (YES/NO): NO